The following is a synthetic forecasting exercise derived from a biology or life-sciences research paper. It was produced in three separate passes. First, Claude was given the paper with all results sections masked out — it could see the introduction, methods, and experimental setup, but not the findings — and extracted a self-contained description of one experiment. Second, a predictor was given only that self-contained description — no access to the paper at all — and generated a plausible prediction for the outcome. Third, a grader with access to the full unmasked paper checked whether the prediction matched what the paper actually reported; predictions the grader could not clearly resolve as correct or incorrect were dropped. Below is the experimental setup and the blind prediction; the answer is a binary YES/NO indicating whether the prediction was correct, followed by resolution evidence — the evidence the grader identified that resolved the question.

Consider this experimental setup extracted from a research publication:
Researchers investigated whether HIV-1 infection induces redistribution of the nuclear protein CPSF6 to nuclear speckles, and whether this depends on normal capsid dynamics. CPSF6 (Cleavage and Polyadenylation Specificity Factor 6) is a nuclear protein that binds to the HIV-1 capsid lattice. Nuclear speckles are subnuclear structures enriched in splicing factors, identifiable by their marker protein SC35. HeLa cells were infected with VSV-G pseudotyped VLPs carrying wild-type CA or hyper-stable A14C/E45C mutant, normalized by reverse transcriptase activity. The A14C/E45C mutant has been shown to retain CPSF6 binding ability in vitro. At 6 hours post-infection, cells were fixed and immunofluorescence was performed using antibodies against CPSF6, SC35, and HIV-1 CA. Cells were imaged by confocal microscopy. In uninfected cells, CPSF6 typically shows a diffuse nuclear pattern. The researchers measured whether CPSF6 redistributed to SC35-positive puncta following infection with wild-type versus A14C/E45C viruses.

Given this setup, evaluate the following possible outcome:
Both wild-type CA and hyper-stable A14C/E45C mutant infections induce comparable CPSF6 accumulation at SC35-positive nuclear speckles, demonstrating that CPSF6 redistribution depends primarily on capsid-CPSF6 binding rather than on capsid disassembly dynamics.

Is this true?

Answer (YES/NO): NO